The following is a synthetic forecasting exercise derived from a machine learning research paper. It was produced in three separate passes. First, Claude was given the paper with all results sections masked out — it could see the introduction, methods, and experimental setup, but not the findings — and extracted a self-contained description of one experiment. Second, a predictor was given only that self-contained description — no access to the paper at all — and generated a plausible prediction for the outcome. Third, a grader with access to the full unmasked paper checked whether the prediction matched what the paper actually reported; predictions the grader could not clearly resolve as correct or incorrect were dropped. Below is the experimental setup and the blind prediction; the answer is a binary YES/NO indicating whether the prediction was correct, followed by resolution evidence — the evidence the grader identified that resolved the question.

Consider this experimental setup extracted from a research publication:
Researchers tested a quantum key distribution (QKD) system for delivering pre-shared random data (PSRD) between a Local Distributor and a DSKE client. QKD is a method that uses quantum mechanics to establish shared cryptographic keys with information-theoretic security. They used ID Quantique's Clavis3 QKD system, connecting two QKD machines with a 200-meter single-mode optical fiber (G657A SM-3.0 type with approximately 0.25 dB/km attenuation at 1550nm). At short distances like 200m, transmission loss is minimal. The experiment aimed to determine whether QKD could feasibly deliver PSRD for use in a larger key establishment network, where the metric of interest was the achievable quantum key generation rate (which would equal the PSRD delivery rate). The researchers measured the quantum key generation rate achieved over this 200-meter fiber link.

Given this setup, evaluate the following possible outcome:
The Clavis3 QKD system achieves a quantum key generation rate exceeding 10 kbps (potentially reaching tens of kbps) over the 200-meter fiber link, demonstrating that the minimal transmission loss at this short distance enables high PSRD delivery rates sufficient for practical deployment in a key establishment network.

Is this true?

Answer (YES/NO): NO